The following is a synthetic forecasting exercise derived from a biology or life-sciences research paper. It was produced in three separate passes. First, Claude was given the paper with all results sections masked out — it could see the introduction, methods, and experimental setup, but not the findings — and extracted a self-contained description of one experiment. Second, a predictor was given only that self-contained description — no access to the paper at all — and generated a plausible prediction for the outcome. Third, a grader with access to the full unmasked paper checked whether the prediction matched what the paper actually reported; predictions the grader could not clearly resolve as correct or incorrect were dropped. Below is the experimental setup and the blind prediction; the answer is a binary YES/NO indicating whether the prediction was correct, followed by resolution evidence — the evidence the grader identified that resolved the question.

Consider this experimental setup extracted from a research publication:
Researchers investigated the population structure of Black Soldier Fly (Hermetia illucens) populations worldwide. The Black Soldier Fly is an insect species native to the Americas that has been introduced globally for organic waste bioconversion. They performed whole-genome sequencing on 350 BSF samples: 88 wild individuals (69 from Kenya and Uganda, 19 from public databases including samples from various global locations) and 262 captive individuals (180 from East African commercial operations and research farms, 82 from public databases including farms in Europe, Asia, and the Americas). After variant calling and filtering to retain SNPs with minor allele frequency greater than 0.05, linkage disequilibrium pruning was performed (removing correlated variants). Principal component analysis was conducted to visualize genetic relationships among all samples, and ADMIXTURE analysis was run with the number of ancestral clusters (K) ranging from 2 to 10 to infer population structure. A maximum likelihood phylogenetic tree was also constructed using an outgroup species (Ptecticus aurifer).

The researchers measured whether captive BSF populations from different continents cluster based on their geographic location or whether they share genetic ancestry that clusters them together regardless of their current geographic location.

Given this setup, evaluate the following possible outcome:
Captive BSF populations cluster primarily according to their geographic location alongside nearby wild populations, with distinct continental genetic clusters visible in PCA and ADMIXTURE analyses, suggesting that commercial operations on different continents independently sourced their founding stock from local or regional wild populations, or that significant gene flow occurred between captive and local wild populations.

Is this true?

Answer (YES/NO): NO